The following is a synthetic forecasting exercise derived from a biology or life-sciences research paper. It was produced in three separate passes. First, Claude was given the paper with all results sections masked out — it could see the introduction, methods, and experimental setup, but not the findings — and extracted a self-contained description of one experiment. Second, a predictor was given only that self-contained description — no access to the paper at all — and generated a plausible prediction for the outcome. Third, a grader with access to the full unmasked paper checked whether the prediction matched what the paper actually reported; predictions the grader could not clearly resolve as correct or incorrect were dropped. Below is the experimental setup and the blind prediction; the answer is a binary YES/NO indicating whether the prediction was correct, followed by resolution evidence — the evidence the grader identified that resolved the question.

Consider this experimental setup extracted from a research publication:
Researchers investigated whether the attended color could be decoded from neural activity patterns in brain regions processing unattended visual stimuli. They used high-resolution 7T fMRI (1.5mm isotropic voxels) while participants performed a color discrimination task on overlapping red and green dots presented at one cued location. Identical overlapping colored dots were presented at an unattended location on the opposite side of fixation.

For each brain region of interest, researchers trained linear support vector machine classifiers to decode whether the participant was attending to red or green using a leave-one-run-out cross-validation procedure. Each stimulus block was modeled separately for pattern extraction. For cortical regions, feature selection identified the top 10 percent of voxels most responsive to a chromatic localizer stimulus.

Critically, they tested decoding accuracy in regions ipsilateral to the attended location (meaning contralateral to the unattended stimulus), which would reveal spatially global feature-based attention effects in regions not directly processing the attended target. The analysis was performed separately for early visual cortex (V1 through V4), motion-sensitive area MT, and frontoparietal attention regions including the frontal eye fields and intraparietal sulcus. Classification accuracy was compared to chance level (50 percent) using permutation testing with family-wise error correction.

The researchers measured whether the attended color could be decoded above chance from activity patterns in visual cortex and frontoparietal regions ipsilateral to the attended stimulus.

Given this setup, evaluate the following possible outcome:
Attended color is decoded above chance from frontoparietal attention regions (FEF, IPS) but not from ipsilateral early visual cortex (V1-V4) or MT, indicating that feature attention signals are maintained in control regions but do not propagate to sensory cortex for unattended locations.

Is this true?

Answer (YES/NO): NO